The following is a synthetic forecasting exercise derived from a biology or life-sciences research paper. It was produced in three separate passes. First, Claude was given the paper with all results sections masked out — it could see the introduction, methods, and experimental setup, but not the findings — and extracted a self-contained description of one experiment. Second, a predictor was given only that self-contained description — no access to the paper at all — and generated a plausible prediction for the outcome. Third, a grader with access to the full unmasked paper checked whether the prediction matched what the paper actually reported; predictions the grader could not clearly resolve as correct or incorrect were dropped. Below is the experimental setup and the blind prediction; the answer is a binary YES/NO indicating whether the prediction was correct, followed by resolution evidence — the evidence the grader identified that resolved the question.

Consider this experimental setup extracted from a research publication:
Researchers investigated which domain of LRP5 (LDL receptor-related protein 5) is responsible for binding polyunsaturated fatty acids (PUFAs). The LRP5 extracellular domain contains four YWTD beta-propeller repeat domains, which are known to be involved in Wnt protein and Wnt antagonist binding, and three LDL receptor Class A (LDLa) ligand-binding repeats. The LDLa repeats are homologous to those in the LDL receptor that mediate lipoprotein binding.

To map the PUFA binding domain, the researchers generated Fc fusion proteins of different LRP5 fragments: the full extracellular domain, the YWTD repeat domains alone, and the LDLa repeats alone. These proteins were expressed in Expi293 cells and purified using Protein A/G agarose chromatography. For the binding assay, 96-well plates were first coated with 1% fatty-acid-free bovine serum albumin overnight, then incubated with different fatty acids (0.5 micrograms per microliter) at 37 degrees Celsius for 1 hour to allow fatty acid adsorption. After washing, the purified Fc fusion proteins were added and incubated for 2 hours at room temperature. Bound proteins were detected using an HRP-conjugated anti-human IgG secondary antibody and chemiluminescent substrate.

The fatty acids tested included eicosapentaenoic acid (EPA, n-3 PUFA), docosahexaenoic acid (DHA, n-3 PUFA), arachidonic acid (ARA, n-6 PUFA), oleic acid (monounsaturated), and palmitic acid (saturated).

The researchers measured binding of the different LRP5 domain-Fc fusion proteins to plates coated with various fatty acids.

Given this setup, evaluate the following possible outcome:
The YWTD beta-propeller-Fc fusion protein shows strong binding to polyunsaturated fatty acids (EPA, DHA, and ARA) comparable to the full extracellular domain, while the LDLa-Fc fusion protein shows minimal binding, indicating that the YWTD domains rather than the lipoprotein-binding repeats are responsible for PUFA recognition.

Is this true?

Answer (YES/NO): NO